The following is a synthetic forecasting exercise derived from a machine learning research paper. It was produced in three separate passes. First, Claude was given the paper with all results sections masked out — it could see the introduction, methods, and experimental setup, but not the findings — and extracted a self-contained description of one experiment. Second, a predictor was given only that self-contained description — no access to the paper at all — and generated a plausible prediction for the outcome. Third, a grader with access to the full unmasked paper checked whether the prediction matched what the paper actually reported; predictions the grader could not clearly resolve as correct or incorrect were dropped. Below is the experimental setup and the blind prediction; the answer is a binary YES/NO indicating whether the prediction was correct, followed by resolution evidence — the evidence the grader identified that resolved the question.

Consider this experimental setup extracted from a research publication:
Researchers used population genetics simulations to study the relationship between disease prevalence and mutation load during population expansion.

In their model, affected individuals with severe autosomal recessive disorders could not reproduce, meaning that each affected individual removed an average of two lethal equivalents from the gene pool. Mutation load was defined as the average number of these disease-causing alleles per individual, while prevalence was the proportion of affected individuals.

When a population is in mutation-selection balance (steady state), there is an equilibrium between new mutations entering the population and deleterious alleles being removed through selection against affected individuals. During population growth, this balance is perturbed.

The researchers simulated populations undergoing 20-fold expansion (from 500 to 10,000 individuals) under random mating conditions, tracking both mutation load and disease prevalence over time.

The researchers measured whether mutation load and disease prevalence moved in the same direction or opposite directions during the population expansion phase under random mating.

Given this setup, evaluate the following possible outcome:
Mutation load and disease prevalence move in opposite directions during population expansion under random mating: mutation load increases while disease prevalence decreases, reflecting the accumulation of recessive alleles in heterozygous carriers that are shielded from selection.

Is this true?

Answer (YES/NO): YES